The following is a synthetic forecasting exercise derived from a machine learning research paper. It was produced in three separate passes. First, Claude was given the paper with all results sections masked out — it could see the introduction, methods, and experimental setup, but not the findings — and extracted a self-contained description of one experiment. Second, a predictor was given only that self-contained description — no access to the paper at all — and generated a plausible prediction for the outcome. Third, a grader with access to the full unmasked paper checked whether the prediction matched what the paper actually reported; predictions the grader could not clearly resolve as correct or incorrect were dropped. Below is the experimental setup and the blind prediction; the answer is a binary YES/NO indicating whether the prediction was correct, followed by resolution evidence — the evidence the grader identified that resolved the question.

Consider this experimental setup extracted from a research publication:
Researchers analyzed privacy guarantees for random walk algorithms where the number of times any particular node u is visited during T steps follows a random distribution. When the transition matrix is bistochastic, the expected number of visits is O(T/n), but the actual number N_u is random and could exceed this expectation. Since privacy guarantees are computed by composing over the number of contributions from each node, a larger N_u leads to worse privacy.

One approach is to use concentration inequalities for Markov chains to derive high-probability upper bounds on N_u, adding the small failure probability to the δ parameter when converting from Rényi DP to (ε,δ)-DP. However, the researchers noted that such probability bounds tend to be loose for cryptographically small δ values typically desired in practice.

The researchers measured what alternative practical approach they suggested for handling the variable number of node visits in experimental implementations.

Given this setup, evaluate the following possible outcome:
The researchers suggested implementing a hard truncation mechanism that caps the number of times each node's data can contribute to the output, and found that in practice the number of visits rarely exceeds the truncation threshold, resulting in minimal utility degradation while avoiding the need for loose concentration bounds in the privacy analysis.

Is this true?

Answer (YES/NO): NO